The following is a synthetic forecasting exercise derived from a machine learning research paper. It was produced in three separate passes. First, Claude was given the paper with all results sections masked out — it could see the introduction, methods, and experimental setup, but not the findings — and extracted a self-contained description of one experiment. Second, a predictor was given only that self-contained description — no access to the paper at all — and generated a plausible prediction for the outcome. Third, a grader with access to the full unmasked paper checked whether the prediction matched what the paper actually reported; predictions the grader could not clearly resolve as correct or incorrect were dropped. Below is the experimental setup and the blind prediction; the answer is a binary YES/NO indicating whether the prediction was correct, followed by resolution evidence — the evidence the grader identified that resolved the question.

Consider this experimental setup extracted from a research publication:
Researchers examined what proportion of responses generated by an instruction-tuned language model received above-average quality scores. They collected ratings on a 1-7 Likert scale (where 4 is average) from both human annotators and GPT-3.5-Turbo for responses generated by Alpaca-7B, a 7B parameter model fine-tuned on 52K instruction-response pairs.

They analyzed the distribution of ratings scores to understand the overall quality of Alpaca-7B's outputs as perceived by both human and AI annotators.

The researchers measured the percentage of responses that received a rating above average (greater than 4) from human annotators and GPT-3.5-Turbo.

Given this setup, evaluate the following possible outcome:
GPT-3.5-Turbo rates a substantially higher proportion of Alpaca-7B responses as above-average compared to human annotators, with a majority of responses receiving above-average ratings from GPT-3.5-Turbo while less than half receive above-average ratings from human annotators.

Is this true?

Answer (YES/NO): NO